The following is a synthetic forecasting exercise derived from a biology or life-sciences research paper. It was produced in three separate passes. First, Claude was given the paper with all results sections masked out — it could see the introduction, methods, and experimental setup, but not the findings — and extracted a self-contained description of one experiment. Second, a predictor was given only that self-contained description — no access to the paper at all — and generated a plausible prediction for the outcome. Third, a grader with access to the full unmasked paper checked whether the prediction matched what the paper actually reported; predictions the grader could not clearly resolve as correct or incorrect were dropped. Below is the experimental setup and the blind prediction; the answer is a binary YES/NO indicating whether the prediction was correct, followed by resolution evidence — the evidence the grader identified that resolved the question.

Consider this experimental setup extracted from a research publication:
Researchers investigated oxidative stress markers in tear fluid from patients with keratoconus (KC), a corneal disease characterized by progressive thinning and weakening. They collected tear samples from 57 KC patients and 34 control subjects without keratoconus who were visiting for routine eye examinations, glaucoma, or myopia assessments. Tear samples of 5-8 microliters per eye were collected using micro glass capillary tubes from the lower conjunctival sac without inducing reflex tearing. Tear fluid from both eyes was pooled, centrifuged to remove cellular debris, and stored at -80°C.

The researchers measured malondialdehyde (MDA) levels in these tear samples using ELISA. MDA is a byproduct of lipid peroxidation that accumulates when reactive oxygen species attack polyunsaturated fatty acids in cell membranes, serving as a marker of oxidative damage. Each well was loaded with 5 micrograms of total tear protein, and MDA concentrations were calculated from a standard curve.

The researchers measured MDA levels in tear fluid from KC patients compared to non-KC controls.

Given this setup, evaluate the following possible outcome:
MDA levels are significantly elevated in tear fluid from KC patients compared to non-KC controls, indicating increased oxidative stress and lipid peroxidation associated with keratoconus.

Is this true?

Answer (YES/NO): YES